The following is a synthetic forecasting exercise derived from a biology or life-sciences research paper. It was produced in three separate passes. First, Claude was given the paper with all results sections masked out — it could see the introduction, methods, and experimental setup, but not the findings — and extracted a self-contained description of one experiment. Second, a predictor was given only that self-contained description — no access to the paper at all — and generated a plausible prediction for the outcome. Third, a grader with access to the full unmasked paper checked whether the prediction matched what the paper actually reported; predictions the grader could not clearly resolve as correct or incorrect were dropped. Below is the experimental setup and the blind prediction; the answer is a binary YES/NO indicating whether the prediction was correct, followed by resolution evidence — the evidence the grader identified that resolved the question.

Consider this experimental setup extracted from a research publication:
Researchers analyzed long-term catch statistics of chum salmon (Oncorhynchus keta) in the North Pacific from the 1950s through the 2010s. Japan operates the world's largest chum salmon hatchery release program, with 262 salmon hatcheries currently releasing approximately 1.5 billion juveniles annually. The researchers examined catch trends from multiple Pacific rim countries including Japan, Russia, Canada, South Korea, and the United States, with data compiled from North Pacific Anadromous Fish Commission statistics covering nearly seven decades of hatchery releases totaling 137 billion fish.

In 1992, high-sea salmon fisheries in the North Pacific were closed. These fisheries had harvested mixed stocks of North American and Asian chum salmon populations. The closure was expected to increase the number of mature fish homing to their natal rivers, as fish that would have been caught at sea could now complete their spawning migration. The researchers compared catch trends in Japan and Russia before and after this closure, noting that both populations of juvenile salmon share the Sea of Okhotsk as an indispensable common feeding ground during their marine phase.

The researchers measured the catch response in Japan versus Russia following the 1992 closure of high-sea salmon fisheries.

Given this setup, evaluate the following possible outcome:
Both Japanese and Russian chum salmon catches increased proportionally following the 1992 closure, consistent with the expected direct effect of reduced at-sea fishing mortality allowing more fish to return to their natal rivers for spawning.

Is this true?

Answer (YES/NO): NO